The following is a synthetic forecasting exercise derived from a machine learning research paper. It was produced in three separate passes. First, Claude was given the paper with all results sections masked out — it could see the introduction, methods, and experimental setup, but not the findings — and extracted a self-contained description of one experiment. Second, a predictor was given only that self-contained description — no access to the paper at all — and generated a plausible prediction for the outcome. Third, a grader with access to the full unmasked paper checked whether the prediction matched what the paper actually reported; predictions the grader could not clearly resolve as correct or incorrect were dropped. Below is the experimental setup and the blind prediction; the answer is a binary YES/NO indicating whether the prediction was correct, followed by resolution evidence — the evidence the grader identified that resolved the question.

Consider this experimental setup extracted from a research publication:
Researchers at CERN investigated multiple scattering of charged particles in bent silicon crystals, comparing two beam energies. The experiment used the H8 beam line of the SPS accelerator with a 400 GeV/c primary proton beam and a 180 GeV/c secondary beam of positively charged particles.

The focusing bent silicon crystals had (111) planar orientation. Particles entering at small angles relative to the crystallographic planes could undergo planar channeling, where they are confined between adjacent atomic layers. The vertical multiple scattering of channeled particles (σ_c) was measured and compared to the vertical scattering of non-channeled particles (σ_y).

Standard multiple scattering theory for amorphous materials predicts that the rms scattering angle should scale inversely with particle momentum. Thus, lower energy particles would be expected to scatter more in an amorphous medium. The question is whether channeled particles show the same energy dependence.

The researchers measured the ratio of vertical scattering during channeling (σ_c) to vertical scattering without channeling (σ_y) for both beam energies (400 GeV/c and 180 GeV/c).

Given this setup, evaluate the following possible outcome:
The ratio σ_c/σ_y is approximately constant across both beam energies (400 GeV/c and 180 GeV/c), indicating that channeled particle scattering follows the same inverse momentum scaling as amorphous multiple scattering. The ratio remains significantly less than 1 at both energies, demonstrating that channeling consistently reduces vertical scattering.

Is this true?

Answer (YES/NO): YES